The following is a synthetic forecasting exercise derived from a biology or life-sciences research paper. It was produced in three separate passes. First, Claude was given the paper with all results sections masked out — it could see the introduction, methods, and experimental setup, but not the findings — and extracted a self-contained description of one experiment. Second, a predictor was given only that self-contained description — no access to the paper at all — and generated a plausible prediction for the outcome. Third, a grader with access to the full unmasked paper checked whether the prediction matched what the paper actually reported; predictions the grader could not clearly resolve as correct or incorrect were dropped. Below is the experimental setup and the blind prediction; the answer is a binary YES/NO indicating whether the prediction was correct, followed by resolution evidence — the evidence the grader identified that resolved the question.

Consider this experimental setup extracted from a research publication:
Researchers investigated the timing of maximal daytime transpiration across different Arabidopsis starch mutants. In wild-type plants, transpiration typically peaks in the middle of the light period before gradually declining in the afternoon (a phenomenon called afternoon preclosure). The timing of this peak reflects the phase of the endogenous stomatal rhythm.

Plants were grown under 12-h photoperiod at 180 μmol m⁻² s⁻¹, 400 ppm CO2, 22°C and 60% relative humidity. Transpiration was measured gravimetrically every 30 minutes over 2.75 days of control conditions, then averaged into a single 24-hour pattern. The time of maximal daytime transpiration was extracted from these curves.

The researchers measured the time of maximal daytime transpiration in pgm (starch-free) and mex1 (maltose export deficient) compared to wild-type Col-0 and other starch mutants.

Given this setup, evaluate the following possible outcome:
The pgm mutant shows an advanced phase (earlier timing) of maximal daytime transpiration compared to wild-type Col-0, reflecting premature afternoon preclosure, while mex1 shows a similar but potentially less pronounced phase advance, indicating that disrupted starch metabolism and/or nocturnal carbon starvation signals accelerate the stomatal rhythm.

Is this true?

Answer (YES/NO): NO